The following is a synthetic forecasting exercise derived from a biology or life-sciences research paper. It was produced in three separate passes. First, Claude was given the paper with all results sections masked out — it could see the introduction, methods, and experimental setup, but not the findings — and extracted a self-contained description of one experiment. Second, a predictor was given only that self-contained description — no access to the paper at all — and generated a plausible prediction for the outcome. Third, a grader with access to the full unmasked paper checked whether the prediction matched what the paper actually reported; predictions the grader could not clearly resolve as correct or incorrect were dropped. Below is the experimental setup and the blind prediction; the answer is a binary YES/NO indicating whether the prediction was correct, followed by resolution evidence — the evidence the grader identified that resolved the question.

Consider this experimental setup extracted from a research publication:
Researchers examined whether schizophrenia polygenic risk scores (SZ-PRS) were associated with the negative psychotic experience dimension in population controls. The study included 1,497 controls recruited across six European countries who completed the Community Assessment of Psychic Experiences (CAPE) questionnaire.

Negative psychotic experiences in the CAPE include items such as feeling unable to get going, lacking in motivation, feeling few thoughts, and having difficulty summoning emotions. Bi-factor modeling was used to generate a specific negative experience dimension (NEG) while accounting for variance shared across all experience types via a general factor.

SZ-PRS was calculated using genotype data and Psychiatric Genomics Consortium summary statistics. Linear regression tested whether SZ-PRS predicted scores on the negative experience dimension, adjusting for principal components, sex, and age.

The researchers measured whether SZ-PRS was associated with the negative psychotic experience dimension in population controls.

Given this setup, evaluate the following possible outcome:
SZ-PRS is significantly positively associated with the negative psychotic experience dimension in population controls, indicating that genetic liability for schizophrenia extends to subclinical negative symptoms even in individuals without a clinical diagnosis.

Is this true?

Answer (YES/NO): YES